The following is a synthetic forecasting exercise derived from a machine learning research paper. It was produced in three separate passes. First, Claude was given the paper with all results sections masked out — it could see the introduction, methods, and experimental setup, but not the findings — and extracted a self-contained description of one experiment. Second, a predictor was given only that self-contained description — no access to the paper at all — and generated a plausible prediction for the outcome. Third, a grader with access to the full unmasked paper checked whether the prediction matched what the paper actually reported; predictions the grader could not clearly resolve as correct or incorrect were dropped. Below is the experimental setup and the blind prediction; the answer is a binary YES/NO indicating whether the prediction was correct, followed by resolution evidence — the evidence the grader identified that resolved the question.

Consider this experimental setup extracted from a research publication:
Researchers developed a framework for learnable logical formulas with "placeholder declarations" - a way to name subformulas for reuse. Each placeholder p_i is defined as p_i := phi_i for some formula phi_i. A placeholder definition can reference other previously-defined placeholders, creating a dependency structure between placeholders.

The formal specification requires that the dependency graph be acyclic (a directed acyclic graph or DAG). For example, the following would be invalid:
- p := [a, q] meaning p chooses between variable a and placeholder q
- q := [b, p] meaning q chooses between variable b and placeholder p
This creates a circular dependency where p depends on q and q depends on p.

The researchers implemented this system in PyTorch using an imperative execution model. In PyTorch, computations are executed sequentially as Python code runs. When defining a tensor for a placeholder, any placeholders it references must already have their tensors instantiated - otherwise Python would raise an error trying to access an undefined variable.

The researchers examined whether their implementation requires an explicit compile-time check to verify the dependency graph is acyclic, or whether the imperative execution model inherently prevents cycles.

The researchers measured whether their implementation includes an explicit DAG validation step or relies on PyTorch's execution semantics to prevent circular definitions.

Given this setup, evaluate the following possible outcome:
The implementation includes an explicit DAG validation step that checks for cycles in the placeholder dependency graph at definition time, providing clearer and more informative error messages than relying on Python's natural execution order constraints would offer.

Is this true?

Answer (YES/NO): NO